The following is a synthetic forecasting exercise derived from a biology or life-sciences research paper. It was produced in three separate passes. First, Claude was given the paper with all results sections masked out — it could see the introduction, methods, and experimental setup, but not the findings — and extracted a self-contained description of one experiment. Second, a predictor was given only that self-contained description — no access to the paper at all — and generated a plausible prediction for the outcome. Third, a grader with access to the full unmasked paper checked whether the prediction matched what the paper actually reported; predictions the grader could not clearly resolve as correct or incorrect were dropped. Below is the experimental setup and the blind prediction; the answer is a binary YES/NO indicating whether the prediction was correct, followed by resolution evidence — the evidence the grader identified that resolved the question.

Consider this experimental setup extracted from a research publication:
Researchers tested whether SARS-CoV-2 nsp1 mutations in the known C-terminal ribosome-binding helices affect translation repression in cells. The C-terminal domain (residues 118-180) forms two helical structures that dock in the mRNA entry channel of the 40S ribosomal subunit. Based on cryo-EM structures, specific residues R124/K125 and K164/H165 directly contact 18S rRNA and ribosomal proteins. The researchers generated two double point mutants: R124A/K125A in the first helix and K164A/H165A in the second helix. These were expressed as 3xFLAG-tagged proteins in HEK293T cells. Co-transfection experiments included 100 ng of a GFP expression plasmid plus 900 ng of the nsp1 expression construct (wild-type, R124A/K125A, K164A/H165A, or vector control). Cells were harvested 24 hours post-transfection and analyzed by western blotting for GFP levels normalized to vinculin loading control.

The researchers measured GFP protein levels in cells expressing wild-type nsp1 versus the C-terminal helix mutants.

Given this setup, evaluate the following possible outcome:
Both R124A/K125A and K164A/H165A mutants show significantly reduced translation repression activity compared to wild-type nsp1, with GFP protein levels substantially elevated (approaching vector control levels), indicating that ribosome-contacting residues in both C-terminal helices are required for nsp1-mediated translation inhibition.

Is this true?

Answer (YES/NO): NO